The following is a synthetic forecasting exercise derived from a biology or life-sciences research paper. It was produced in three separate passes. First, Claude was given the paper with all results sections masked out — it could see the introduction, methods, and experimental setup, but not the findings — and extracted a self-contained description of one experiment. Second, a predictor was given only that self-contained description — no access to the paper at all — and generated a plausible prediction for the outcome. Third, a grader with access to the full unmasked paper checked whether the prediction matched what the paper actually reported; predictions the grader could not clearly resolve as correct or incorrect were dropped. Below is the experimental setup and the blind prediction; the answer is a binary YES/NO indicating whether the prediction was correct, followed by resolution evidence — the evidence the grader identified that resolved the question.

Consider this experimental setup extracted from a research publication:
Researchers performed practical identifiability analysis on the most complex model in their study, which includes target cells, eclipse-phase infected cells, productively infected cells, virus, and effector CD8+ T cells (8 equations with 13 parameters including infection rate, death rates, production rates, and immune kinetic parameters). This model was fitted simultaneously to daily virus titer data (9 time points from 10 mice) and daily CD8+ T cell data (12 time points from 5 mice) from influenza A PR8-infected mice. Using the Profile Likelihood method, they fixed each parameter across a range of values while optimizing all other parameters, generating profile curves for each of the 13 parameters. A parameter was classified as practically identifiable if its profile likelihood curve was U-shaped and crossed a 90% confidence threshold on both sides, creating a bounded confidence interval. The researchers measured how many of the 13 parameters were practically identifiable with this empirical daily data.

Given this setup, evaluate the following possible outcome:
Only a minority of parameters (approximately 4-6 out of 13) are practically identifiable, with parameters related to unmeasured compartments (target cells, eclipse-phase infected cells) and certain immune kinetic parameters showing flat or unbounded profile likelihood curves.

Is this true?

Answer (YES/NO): NO